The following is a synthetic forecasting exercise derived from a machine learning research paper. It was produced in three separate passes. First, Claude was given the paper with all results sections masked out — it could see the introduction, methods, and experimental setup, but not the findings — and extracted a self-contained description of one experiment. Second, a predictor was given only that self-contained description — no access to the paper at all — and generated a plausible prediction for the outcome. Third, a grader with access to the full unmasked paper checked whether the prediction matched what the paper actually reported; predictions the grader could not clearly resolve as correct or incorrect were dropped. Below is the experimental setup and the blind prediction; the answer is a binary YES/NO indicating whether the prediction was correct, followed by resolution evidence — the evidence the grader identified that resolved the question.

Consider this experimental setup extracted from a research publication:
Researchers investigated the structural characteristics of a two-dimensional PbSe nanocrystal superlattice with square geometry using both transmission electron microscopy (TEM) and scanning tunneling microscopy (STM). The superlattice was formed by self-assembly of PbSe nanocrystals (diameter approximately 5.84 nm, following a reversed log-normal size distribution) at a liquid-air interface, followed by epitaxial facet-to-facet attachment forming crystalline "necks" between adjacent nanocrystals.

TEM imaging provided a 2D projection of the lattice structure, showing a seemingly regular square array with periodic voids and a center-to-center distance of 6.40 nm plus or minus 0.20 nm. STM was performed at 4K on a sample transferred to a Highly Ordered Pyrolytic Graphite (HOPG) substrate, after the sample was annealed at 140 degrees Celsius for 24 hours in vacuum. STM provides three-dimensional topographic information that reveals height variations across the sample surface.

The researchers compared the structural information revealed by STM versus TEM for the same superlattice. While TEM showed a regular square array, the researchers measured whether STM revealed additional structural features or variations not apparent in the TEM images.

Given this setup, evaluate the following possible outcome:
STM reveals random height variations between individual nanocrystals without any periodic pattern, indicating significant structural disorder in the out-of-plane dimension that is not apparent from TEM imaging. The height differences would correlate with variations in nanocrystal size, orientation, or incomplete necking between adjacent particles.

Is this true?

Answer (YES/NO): YES